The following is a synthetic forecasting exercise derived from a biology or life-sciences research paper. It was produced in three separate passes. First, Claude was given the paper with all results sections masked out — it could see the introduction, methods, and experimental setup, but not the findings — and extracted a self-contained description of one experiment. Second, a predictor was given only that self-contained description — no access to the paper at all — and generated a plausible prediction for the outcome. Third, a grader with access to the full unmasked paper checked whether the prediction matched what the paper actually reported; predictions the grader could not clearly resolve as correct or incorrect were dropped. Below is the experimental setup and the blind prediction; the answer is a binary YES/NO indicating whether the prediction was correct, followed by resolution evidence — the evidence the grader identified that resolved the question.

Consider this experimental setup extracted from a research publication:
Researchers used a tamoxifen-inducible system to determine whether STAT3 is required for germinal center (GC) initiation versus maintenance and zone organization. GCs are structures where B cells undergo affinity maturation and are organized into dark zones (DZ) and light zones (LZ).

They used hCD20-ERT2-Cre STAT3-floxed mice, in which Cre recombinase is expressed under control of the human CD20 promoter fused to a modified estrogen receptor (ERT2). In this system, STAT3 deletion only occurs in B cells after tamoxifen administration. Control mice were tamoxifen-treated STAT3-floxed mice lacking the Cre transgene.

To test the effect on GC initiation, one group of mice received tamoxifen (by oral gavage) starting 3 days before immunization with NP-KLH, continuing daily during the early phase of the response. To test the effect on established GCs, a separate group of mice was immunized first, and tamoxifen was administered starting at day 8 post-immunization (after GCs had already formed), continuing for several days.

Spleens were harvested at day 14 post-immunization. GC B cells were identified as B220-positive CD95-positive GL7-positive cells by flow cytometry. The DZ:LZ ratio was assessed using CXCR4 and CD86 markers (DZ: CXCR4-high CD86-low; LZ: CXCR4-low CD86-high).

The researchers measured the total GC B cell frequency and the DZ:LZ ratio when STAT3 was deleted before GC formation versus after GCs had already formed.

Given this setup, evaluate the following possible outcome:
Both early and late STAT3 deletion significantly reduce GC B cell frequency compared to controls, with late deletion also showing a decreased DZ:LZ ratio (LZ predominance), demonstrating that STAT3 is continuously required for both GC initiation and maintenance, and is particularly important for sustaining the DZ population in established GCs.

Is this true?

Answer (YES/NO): NO